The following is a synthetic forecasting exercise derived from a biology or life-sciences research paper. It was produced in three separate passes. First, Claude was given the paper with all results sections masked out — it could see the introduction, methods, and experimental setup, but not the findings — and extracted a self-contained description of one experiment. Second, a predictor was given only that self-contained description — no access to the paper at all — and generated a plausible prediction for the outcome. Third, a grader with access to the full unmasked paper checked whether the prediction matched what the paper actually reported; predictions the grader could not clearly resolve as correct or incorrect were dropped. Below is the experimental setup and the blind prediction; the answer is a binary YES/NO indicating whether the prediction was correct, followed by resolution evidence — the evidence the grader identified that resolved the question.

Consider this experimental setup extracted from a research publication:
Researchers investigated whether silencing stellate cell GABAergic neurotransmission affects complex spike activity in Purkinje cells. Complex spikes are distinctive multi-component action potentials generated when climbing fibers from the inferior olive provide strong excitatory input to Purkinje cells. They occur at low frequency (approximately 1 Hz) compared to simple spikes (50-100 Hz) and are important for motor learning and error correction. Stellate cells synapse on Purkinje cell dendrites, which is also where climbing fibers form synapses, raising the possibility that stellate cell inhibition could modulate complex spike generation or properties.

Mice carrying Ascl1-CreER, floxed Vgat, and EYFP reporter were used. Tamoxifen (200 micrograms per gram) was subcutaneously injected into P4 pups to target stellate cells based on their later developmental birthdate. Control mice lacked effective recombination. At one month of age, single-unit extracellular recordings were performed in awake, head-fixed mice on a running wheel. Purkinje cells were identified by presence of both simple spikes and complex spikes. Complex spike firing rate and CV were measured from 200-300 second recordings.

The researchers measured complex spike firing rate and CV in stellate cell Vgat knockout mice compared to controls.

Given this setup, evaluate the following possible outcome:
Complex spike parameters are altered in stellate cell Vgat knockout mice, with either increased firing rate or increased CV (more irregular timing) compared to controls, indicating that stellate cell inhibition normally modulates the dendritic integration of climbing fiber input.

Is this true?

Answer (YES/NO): YES